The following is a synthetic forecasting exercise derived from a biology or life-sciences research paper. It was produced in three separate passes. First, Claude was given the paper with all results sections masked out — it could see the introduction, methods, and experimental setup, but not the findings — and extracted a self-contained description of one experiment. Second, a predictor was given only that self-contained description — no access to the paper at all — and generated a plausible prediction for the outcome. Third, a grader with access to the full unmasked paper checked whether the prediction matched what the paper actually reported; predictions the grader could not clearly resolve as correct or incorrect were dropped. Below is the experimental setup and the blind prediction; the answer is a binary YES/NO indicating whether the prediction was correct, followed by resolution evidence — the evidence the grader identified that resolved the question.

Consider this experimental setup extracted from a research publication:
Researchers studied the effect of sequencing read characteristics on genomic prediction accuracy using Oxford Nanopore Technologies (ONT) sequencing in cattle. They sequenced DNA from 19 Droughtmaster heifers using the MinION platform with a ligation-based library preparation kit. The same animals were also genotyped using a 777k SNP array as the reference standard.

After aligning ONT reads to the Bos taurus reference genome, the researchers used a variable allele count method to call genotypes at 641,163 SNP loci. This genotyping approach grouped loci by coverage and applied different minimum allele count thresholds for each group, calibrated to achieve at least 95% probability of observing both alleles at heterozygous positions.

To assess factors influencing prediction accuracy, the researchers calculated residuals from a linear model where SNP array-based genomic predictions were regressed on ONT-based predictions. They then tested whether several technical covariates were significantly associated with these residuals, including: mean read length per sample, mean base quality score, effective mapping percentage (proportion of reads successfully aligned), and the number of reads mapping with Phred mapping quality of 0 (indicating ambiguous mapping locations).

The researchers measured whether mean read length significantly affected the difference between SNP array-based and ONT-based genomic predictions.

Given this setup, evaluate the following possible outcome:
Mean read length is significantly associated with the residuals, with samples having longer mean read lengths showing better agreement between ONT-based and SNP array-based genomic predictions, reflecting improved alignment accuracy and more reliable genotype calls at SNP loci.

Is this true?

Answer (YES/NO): NO